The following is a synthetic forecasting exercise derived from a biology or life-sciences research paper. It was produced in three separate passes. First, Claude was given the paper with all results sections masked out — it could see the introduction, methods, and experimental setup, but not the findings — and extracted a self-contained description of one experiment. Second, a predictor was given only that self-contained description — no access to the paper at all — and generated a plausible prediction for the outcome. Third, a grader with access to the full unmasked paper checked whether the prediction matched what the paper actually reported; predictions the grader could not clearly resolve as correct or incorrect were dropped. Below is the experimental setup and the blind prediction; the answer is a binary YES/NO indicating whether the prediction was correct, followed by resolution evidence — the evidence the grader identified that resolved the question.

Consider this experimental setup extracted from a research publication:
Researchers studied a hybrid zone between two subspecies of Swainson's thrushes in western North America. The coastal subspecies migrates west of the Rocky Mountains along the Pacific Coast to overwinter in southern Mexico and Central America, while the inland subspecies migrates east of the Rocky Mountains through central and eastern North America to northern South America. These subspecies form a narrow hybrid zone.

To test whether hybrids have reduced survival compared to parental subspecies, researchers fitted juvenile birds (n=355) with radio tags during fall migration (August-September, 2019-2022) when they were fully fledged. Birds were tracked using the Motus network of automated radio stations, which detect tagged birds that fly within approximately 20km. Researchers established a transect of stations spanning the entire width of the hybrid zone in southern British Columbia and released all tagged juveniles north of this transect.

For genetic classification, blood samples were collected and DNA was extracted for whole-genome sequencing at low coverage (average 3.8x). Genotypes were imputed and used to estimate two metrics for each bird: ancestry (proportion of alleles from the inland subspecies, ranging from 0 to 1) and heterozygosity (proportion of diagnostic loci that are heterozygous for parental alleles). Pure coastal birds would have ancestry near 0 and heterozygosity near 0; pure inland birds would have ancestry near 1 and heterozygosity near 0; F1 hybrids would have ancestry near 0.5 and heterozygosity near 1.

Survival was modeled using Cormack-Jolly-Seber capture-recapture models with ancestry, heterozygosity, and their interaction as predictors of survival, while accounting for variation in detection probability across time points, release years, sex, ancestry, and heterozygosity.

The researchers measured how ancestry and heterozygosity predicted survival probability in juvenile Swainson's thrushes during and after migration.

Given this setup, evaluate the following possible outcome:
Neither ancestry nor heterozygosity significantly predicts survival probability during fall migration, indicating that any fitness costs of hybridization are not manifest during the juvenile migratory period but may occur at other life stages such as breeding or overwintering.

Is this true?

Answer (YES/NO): NO